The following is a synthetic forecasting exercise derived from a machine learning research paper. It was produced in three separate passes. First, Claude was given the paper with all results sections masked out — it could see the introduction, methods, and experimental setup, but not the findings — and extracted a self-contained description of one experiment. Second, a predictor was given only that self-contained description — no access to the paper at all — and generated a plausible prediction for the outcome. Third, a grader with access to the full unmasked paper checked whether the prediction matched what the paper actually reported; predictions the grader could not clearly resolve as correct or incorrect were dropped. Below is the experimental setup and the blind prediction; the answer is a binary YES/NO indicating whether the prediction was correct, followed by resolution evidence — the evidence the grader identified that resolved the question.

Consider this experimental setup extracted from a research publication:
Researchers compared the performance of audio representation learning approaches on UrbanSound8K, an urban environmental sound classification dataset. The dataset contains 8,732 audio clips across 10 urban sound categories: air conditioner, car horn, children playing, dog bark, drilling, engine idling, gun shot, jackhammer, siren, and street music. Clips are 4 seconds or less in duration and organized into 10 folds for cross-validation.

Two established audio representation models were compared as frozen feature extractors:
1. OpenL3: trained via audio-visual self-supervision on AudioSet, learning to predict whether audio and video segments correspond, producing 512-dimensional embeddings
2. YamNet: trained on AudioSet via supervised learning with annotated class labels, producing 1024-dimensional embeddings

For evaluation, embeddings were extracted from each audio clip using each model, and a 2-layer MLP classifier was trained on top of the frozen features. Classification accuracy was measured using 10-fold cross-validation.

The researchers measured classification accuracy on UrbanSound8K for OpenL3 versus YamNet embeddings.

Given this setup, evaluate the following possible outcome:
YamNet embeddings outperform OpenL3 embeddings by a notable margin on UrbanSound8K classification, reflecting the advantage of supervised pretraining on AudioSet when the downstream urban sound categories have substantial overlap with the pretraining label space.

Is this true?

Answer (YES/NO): NO